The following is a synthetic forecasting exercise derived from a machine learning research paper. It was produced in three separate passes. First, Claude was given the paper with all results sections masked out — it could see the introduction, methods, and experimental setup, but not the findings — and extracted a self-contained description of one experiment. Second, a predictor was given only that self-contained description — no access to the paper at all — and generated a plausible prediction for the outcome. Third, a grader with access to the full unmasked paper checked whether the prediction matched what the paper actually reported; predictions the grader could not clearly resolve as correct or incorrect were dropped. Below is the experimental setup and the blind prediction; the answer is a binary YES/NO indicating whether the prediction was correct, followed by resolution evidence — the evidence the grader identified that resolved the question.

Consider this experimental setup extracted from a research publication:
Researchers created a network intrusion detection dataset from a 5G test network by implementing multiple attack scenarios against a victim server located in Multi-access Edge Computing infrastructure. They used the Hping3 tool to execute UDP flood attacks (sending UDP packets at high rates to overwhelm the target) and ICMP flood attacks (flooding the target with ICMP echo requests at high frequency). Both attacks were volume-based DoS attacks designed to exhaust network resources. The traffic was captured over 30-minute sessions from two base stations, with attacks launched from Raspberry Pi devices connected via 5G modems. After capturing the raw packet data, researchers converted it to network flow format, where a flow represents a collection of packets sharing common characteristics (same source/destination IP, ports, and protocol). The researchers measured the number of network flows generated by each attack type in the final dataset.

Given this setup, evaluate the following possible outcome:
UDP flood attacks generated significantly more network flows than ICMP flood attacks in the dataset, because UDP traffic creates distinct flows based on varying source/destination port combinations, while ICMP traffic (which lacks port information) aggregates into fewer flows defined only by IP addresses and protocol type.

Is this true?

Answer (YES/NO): YES